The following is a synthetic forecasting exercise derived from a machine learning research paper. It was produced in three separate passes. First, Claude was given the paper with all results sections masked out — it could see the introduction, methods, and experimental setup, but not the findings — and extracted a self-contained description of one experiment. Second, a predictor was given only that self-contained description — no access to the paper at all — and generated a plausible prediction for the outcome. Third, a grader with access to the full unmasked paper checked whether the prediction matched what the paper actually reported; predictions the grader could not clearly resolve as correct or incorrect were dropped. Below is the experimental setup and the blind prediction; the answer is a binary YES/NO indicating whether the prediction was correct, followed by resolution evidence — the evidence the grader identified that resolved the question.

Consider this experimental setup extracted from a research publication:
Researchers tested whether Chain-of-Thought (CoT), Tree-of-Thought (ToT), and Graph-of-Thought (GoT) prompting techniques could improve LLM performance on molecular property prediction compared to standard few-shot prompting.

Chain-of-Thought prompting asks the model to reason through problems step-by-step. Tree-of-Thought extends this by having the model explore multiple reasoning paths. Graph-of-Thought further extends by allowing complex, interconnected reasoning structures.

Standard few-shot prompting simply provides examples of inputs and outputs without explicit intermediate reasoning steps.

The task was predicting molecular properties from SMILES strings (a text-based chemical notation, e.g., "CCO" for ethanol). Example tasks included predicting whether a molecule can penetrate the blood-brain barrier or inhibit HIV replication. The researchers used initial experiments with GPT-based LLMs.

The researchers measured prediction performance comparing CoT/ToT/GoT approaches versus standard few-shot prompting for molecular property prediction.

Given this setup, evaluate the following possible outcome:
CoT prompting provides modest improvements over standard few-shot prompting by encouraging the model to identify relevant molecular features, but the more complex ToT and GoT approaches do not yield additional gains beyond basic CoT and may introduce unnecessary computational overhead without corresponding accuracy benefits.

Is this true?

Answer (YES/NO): NO